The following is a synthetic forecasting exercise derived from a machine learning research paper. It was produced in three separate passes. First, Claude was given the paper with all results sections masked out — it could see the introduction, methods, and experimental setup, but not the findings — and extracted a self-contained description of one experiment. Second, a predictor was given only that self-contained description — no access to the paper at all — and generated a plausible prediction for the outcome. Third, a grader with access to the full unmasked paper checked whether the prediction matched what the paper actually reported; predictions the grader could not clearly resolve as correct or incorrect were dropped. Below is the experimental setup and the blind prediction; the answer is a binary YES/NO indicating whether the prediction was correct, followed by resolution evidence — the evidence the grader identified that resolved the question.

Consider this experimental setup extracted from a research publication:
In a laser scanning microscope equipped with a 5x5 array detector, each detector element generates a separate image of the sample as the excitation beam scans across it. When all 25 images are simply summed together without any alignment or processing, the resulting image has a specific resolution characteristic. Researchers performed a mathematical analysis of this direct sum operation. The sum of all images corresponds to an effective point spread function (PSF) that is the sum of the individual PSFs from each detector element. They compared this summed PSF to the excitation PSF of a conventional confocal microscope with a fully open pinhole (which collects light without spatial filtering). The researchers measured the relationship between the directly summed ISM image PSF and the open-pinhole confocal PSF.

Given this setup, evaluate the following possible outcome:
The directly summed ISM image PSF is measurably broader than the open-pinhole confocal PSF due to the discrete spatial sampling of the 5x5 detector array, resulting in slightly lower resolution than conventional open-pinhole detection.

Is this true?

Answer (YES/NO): NO